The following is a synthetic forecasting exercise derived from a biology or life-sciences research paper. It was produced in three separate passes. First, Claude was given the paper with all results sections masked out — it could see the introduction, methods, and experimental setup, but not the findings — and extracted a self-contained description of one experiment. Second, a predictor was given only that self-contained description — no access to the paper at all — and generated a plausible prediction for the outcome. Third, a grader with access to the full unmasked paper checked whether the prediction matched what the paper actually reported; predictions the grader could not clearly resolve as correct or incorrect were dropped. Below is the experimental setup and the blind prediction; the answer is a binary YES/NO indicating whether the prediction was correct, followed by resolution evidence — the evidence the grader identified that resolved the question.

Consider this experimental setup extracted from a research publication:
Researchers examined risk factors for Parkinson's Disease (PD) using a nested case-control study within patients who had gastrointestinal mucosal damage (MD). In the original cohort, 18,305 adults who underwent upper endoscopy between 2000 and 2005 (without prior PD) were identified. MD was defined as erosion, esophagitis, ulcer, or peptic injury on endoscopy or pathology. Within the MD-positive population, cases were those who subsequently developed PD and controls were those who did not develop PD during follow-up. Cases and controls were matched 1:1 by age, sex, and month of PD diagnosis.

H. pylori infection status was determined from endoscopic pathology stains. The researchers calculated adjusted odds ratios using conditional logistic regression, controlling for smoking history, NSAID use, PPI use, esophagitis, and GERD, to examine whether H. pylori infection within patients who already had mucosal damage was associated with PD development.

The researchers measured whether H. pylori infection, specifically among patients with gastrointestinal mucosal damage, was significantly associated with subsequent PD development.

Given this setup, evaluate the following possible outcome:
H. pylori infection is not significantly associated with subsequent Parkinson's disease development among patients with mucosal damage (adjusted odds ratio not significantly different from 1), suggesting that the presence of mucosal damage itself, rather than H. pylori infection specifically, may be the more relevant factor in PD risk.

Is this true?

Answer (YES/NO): NO